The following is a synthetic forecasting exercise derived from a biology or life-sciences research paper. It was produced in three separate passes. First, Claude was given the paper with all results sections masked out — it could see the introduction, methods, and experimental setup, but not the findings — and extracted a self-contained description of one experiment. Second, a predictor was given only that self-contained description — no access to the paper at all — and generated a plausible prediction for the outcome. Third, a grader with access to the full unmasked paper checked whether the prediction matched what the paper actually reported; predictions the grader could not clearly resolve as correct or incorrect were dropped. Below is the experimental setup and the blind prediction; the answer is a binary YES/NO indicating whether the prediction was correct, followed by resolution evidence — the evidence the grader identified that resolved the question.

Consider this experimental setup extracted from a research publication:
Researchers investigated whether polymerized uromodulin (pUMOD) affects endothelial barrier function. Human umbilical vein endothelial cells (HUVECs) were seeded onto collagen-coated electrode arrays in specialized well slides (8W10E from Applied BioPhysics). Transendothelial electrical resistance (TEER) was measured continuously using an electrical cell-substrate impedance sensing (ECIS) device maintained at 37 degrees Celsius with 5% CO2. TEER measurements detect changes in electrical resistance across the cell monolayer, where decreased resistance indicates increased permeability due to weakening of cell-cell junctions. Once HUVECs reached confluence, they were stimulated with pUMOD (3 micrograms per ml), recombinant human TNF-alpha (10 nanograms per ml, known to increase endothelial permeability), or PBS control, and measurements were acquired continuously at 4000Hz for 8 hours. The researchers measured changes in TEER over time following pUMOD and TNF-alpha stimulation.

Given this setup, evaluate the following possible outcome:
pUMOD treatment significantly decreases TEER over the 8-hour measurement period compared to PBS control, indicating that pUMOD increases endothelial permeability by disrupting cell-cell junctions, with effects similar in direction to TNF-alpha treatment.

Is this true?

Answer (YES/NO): YES